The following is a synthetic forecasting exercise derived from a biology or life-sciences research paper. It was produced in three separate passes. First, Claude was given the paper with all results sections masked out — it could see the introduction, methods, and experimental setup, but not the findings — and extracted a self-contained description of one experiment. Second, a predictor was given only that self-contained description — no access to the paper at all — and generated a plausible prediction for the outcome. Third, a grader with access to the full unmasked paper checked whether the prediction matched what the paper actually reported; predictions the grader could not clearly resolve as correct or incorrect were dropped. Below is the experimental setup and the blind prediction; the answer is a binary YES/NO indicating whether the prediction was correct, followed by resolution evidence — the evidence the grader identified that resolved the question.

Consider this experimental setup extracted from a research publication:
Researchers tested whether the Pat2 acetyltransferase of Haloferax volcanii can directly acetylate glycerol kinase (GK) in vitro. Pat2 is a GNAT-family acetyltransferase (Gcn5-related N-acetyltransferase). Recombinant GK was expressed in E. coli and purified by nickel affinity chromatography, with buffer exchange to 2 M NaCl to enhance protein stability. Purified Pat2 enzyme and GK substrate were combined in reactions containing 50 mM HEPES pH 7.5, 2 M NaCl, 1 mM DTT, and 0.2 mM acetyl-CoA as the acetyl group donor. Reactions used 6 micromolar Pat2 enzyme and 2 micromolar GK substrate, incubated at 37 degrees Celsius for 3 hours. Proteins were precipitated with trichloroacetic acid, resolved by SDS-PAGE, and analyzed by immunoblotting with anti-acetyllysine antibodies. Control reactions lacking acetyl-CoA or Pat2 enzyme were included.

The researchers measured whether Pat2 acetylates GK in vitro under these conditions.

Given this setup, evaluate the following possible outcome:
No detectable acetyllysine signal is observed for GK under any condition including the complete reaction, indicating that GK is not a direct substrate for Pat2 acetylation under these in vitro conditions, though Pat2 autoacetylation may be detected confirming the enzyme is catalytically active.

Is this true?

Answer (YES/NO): NO